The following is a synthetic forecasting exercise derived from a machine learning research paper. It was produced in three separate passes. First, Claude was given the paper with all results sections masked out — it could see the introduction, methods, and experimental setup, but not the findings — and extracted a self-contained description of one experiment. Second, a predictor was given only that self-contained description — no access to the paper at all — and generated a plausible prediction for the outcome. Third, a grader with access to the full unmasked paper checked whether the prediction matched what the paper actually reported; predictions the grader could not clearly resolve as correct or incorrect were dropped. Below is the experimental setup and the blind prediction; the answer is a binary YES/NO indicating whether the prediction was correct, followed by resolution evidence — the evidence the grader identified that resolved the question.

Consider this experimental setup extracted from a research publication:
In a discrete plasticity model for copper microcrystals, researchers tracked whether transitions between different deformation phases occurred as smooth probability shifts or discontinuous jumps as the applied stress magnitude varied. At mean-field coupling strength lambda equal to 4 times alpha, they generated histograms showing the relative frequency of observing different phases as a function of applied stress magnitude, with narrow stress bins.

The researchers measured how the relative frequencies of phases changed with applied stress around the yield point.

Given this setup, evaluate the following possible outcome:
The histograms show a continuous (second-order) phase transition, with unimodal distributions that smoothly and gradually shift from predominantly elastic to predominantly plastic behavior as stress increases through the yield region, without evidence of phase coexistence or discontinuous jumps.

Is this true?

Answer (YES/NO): NO